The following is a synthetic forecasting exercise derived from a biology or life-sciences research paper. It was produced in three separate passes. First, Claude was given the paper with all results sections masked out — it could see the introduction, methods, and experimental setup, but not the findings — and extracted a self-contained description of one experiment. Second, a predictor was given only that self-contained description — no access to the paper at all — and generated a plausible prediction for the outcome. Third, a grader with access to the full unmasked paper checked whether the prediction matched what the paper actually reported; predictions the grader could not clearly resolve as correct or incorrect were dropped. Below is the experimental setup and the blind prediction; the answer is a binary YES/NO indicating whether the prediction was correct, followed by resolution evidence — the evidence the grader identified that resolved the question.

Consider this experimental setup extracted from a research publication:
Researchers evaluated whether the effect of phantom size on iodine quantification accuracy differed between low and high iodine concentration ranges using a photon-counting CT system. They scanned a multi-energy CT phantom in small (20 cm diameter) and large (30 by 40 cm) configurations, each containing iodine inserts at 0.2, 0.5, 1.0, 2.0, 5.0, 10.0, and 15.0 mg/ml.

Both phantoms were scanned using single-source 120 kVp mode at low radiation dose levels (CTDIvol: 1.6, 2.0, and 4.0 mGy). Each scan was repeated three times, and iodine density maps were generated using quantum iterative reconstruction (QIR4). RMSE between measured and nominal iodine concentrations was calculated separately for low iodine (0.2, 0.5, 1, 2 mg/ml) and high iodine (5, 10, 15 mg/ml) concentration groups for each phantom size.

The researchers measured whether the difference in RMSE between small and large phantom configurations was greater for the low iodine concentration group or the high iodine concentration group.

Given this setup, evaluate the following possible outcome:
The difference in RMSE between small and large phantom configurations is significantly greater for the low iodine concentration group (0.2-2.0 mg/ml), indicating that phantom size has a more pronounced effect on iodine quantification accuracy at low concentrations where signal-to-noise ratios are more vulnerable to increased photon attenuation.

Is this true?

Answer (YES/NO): NO